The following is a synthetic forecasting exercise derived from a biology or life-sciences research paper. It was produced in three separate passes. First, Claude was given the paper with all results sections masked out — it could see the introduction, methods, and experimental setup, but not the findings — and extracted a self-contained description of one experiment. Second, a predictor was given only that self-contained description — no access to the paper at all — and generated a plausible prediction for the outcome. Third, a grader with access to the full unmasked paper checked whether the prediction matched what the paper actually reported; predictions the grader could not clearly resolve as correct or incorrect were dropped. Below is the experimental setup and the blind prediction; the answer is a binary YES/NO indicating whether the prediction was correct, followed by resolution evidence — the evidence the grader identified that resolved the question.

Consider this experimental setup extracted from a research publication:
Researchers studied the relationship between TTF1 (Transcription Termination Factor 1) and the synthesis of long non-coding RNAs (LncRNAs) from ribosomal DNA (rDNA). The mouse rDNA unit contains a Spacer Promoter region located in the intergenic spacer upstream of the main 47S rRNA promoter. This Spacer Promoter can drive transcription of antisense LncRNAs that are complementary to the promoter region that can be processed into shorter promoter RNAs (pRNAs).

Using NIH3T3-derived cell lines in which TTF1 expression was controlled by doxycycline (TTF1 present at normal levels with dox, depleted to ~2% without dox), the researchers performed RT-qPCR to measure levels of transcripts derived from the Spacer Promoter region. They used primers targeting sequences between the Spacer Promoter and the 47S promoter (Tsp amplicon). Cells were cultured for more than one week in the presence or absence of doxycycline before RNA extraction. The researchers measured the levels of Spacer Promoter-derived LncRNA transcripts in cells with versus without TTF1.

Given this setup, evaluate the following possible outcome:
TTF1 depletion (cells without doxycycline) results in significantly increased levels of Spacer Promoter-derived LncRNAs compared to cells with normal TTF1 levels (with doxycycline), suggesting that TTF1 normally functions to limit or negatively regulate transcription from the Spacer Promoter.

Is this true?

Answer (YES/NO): YES